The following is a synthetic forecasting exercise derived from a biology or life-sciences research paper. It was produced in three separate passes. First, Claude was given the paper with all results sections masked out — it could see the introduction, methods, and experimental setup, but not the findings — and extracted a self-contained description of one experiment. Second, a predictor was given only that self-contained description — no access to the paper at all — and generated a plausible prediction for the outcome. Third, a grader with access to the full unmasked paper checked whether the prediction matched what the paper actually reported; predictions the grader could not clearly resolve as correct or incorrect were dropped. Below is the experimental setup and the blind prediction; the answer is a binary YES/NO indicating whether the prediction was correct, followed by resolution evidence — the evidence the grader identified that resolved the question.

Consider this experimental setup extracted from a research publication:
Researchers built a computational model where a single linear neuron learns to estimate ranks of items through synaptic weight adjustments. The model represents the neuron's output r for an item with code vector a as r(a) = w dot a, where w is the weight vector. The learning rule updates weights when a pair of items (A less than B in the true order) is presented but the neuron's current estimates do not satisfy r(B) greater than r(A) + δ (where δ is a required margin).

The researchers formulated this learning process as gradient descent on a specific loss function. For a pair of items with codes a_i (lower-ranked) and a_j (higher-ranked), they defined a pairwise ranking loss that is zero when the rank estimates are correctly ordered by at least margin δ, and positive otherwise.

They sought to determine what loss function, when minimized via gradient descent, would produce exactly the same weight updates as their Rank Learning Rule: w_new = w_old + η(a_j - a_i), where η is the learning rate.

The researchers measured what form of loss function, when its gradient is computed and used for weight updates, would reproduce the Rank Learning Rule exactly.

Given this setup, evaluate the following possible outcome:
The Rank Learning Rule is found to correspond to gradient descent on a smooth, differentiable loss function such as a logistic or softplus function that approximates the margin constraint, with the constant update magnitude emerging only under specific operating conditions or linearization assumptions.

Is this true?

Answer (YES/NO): NO